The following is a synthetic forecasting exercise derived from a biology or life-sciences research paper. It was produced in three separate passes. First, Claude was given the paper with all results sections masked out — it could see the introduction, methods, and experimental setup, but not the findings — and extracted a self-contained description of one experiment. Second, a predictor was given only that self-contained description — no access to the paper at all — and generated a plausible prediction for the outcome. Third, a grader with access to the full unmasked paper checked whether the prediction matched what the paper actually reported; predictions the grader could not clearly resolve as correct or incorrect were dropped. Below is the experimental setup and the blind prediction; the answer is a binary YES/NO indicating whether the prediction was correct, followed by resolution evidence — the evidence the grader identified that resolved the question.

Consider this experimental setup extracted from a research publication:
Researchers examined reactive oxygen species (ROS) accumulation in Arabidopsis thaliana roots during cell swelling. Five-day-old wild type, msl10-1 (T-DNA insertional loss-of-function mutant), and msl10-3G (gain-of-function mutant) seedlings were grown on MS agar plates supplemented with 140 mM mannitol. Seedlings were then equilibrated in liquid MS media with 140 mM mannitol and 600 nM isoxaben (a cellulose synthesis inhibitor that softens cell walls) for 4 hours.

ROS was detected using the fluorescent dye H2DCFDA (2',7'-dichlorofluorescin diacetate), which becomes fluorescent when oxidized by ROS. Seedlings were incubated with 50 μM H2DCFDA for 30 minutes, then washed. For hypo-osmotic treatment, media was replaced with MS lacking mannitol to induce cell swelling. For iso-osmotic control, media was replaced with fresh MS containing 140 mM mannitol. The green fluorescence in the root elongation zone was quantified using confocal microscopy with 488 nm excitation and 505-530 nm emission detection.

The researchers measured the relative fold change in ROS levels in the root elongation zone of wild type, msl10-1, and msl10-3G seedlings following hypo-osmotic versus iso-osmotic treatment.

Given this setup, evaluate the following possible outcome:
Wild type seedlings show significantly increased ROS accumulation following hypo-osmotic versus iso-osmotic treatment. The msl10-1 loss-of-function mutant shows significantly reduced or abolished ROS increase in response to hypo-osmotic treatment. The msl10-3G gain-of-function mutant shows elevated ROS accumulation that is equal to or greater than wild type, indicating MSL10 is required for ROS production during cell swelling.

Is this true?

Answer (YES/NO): YES